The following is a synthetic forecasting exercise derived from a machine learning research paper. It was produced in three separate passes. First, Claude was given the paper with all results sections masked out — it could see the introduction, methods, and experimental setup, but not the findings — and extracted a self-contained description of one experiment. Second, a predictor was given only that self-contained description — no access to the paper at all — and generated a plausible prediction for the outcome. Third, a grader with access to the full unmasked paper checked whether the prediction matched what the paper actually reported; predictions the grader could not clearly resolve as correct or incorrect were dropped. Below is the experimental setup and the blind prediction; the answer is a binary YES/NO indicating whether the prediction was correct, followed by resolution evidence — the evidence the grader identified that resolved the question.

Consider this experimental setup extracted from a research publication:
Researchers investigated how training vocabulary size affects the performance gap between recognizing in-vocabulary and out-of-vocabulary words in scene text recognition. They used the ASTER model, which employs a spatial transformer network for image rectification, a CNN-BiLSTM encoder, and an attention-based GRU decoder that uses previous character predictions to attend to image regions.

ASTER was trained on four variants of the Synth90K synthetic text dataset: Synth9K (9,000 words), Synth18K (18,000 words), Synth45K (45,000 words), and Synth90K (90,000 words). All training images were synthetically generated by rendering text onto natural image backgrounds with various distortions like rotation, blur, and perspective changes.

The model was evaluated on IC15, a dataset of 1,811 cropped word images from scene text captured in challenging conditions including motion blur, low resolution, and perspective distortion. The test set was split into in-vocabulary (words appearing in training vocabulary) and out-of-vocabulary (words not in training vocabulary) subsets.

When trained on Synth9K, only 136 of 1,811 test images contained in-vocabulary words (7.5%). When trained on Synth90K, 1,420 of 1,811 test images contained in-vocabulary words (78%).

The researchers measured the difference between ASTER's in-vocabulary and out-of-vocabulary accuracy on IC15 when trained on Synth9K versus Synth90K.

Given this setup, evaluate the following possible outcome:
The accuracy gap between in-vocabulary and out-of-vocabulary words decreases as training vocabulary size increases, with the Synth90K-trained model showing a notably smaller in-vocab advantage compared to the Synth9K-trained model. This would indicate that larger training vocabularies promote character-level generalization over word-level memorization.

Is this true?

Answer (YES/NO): YES